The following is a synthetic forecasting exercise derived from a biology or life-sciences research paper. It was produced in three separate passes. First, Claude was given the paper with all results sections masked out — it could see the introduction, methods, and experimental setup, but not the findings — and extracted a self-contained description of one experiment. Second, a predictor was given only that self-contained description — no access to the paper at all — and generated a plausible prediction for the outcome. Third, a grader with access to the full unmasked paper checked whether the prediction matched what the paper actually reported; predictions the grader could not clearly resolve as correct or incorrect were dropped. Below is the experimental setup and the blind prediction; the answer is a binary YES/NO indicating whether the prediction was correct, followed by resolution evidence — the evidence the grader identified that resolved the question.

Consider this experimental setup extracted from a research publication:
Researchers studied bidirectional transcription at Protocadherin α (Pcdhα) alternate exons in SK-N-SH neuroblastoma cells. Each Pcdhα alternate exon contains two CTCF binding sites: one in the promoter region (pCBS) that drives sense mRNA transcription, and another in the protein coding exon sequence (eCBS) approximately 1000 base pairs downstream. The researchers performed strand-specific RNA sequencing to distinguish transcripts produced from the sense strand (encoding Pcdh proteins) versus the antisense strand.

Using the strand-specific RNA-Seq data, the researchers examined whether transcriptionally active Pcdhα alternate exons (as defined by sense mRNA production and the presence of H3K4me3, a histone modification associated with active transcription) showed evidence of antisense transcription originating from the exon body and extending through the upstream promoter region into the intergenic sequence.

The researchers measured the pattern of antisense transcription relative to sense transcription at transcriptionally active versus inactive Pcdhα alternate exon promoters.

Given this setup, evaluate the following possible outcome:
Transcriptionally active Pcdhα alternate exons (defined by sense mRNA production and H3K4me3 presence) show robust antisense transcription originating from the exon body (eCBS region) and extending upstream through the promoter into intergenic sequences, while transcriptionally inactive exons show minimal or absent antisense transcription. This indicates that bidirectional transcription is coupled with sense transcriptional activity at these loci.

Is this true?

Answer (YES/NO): YES